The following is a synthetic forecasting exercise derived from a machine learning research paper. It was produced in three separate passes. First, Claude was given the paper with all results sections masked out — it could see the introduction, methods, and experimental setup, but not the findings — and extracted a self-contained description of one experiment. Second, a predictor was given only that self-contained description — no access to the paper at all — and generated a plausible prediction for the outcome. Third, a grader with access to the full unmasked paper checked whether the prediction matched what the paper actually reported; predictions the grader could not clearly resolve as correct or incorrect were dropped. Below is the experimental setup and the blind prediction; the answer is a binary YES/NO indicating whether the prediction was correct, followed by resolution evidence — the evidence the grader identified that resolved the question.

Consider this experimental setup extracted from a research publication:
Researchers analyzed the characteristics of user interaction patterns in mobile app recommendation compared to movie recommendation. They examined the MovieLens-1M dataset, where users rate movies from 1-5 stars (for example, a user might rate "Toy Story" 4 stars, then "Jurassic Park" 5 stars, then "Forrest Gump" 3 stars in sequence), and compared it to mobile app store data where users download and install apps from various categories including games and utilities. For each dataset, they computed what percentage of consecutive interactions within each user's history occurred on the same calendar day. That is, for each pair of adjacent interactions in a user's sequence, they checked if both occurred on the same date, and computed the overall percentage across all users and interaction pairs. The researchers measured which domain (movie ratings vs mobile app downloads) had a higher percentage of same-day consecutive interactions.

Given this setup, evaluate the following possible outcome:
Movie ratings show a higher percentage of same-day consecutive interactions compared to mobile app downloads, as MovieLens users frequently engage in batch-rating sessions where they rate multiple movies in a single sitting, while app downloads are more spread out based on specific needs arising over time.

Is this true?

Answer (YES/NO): YES